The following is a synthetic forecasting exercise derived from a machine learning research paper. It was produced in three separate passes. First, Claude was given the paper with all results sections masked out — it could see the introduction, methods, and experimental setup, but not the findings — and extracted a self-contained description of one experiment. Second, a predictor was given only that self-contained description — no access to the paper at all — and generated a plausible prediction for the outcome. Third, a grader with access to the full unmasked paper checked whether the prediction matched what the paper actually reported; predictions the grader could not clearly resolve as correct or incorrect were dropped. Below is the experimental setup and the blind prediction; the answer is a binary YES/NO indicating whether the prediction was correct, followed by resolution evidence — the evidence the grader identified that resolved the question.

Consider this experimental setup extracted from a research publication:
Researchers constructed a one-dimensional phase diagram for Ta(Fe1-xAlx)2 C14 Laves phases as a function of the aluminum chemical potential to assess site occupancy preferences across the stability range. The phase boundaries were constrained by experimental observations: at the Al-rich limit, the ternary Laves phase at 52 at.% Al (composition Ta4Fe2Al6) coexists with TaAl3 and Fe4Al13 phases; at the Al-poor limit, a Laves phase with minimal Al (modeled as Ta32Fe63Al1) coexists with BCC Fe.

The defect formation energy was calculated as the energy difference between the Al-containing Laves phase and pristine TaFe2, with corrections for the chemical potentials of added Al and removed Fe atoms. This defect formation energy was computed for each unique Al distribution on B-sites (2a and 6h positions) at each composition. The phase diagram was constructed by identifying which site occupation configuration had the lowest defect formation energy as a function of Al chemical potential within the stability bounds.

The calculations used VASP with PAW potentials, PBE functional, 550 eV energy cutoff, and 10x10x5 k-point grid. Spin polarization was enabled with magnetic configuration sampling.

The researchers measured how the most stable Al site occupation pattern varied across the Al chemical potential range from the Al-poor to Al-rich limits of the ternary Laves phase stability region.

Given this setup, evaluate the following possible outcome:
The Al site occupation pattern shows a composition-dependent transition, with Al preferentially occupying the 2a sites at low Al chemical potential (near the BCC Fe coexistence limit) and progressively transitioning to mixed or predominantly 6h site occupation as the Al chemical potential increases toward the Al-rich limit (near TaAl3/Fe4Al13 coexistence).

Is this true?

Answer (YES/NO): NO